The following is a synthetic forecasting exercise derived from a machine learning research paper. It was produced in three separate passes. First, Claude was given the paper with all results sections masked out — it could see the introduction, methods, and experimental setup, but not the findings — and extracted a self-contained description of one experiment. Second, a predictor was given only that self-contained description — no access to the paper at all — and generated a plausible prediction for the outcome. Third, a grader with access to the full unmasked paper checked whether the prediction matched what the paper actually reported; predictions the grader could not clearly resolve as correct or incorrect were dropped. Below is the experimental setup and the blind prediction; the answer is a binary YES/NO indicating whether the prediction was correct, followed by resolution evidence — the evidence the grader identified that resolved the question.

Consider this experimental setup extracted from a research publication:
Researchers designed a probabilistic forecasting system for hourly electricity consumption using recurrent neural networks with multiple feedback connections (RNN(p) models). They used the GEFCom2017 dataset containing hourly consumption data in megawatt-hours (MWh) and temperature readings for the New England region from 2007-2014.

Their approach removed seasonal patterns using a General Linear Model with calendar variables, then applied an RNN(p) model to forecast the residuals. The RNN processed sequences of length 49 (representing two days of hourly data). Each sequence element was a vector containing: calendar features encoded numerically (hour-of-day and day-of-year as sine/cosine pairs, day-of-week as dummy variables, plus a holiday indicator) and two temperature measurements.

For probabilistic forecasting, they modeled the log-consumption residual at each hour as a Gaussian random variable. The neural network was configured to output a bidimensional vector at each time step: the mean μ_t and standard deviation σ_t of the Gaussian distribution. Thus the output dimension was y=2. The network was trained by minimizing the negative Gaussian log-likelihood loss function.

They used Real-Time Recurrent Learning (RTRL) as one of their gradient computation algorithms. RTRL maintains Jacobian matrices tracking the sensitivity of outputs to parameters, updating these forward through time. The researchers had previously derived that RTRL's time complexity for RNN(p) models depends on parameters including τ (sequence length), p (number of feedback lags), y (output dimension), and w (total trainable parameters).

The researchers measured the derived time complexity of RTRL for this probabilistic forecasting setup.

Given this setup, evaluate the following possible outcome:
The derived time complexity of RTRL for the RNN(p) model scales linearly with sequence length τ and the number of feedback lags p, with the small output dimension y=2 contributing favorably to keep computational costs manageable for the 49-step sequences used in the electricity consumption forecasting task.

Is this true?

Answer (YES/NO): YES